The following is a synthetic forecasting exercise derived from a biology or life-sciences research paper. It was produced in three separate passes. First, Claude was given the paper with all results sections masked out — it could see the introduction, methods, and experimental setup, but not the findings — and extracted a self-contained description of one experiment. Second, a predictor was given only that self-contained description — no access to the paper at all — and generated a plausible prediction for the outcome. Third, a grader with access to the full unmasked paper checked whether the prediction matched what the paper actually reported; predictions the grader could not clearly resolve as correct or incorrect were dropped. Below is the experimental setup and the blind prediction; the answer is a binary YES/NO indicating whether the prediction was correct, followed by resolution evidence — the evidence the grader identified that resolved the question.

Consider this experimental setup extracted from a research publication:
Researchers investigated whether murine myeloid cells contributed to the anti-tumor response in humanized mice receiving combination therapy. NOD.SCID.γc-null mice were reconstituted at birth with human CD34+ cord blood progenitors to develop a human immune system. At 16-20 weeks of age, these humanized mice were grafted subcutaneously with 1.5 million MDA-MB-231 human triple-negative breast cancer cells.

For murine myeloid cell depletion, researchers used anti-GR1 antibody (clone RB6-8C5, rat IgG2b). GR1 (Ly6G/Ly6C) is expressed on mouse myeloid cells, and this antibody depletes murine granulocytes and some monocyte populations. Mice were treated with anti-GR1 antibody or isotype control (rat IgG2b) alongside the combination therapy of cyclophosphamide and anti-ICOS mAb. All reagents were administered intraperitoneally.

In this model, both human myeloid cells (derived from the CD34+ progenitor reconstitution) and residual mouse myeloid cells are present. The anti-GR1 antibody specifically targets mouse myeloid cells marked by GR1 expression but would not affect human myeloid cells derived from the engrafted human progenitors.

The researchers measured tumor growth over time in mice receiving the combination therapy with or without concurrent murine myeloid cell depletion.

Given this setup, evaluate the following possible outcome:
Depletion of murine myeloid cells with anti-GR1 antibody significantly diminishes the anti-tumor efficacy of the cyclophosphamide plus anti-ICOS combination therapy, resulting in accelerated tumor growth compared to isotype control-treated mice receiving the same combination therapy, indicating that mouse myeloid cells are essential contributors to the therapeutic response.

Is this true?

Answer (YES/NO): YES